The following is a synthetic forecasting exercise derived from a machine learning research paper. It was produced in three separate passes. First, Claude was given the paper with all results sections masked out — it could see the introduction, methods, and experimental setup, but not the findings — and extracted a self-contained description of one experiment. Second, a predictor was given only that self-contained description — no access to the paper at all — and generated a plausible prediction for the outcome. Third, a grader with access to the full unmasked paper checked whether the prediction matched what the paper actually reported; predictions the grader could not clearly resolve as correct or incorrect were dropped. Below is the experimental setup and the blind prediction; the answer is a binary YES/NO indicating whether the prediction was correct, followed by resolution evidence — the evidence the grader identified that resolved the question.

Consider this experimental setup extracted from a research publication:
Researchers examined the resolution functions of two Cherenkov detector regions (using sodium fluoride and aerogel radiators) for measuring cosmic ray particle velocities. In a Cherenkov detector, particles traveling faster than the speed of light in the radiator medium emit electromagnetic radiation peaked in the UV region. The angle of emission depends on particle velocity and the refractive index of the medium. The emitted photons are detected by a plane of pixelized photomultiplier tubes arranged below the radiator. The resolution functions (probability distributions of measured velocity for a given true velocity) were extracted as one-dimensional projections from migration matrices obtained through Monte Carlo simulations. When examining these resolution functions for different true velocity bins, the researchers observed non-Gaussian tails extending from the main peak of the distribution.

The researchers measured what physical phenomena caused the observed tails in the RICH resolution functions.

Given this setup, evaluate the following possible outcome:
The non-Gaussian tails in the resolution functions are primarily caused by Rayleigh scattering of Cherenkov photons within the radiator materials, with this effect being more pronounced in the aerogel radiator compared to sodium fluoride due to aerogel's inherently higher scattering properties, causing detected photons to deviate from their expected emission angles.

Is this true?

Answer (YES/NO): NO